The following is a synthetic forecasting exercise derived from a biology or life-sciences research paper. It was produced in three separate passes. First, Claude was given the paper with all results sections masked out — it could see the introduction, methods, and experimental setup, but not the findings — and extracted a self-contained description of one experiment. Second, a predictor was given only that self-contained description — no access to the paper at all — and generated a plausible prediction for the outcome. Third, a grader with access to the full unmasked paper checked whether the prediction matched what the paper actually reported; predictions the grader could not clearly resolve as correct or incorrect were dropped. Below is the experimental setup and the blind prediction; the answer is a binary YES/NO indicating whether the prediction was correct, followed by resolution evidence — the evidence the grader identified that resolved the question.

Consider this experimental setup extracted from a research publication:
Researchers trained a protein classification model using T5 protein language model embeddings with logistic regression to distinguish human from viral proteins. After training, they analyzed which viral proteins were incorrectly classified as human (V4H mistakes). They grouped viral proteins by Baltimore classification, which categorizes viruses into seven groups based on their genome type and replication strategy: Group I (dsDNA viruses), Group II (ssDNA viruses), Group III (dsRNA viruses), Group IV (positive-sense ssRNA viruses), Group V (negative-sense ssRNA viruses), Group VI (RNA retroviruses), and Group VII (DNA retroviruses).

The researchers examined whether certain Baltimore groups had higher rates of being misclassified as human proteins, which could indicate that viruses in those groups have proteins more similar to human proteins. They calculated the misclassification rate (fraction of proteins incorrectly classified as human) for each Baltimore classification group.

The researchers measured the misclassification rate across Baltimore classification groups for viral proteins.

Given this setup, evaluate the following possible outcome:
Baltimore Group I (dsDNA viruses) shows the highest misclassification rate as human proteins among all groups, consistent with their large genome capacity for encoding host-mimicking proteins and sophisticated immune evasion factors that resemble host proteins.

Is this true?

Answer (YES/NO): NO